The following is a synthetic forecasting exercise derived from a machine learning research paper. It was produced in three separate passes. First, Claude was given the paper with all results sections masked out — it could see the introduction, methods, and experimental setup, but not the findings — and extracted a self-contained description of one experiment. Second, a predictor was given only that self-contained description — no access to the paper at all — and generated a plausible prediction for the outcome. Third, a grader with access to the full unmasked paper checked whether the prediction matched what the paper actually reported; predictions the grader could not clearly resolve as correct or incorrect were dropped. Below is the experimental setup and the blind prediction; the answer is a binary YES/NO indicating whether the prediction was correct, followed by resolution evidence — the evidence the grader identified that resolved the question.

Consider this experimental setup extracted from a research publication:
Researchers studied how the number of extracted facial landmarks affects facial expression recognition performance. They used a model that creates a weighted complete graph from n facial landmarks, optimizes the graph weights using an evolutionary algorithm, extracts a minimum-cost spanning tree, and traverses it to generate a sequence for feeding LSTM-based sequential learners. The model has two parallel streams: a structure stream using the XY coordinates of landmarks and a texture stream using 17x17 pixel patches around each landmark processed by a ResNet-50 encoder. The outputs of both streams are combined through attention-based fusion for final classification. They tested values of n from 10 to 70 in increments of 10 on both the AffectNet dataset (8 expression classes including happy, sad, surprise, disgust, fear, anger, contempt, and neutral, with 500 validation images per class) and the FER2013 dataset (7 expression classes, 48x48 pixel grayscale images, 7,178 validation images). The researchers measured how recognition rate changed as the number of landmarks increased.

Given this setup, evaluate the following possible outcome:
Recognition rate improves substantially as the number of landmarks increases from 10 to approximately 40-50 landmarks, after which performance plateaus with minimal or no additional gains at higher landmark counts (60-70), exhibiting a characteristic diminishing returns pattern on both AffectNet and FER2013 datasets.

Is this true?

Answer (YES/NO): NO